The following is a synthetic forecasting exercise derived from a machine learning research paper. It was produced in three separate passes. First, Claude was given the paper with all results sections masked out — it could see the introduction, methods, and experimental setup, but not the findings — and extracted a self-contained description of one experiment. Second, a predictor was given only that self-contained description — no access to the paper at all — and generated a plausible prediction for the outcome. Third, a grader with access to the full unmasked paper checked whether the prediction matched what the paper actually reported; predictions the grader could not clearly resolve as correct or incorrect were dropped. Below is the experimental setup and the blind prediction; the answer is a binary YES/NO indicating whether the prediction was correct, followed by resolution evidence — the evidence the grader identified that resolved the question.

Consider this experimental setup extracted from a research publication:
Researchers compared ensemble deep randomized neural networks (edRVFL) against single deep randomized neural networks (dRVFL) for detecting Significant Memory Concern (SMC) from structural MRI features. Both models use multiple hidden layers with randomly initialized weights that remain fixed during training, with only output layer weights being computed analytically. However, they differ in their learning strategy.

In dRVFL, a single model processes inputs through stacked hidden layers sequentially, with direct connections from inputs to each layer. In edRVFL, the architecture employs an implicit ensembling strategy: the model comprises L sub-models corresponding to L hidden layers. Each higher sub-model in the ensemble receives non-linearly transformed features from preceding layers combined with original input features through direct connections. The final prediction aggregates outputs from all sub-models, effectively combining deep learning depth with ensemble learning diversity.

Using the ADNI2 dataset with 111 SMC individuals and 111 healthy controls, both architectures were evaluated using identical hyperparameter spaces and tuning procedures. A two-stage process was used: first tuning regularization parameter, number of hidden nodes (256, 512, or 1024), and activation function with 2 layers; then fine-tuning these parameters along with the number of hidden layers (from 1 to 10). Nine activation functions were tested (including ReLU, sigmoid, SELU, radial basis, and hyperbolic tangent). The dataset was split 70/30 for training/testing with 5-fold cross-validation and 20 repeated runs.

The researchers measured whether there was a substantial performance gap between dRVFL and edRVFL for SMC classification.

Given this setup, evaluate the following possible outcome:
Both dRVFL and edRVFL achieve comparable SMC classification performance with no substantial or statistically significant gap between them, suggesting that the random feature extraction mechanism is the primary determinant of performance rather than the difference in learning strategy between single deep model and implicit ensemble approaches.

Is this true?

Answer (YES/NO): YES